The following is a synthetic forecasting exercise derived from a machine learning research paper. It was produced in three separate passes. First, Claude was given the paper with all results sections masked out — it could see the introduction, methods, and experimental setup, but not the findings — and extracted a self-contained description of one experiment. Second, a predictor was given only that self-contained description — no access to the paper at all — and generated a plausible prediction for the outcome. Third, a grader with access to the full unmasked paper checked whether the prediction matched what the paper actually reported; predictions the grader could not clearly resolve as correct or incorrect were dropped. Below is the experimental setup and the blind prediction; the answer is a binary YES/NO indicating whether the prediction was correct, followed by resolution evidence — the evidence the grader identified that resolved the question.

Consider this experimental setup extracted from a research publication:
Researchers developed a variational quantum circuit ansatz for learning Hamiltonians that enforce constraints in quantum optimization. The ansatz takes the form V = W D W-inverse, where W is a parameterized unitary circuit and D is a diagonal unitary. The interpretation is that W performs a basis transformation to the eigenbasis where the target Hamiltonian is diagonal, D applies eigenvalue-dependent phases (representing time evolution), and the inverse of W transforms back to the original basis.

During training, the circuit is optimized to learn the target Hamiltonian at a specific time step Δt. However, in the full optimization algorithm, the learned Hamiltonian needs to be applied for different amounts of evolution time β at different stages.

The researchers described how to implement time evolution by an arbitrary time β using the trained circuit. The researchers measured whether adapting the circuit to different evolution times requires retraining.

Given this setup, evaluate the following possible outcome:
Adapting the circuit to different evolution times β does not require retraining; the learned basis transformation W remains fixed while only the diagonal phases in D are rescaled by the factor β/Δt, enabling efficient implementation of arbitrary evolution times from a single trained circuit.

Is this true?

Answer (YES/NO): YES